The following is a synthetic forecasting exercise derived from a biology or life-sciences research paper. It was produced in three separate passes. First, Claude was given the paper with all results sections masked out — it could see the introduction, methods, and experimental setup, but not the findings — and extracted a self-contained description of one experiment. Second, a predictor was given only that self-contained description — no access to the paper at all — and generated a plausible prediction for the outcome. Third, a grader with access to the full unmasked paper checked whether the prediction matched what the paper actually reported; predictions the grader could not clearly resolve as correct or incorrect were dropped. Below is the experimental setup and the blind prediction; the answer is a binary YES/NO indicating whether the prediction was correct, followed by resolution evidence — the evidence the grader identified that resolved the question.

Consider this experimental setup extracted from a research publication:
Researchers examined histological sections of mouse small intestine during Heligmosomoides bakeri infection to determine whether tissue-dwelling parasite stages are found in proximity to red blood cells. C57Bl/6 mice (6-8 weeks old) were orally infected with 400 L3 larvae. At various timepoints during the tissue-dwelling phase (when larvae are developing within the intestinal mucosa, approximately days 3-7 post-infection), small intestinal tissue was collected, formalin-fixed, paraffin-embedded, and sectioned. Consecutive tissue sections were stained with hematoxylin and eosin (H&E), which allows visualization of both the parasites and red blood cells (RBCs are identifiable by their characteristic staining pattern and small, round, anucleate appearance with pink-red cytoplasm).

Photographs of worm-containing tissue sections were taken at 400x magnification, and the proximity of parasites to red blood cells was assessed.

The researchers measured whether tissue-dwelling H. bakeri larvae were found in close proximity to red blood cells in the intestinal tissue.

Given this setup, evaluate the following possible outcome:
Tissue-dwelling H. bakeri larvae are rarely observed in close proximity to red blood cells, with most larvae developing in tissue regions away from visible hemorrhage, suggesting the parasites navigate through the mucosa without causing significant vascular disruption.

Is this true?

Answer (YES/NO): NO